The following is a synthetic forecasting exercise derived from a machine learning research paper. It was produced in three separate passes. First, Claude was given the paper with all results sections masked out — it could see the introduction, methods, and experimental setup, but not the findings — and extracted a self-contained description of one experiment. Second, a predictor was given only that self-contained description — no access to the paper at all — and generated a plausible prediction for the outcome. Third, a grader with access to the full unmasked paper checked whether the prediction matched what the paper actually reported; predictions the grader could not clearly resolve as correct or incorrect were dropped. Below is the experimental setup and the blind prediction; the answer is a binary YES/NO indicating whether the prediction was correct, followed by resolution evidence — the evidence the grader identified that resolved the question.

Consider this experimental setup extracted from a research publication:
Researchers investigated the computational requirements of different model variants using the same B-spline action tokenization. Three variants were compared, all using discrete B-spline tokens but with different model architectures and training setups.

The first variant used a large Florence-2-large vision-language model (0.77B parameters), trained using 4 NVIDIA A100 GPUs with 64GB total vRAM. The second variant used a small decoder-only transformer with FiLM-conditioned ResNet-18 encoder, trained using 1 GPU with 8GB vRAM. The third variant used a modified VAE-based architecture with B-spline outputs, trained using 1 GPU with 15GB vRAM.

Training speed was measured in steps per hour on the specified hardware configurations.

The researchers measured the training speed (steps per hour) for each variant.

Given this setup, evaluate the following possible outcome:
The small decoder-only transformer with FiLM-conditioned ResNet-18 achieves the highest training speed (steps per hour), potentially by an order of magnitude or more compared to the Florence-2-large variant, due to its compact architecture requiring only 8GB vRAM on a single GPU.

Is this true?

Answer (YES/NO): NO